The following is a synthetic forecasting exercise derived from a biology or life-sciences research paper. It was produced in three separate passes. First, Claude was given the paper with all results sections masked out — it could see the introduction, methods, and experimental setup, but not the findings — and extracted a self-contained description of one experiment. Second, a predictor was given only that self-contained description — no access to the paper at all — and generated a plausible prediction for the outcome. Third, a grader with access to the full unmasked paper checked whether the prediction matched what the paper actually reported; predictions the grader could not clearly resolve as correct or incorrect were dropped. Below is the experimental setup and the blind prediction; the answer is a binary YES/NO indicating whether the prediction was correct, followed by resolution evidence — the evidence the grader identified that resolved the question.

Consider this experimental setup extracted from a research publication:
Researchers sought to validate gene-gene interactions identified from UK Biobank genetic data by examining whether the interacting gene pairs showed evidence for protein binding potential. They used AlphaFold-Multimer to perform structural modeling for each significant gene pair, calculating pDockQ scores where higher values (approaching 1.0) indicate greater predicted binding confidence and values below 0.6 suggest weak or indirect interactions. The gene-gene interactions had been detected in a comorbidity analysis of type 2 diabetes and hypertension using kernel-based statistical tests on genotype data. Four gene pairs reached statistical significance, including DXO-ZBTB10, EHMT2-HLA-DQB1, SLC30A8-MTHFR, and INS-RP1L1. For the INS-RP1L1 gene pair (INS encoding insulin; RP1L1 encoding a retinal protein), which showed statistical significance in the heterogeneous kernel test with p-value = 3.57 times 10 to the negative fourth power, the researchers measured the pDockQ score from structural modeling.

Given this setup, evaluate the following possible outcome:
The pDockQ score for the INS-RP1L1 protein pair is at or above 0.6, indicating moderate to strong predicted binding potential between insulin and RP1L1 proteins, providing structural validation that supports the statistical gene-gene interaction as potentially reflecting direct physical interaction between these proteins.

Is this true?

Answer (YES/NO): NO